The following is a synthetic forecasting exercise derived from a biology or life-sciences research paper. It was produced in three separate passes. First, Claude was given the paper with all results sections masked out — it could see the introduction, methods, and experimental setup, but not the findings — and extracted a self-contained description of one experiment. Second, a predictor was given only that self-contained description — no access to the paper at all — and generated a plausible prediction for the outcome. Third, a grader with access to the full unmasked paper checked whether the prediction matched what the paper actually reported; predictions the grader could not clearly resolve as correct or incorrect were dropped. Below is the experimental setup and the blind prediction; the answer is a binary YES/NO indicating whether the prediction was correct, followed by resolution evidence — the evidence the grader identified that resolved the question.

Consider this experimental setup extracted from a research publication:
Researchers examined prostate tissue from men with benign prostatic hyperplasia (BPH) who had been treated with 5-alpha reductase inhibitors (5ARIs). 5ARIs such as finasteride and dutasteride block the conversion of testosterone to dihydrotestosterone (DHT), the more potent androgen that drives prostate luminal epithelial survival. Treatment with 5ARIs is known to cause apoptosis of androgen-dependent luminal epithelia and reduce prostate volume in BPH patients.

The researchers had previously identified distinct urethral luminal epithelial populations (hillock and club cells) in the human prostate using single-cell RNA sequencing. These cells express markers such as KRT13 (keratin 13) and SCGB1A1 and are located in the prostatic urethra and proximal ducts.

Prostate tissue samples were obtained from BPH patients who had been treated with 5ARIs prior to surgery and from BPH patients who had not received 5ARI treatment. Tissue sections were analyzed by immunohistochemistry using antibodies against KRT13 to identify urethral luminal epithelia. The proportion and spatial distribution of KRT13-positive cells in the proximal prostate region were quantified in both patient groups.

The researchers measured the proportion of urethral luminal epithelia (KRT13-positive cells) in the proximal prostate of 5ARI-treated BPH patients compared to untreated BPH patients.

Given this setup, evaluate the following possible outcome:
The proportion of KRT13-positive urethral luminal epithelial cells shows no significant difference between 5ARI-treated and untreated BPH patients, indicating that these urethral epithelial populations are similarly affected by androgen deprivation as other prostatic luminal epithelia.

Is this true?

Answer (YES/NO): NO